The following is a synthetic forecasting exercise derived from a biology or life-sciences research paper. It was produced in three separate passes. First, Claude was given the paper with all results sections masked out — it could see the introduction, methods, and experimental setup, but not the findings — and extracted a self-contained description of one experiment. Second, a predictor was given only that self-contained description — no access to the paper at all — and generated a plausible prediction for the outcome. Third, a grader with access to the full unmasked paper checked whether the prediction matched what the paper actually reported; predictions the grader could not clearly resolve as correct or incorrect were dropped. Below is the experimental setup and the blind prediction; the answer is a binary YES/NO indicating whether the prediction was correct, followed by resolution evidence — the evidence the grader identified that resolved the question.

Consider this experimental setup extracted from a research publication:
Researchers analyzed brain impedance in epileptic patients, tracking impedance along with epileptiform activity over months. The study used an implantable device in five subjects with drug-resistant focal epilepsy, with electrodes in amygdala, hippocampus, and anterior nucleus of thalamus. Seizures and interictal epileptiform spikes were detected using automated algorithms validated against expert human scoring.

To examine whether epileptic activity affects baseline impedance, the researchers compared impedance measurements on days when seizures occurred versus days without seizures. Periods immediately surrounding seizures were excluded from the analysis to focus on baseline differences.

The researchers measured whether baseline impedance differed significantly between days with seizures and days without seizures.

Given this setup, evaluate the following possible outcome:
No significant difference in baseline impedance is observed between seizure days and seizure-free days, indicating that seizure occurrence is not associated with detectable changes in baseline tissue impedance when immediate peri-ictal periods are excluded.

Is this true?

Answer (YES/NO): NO